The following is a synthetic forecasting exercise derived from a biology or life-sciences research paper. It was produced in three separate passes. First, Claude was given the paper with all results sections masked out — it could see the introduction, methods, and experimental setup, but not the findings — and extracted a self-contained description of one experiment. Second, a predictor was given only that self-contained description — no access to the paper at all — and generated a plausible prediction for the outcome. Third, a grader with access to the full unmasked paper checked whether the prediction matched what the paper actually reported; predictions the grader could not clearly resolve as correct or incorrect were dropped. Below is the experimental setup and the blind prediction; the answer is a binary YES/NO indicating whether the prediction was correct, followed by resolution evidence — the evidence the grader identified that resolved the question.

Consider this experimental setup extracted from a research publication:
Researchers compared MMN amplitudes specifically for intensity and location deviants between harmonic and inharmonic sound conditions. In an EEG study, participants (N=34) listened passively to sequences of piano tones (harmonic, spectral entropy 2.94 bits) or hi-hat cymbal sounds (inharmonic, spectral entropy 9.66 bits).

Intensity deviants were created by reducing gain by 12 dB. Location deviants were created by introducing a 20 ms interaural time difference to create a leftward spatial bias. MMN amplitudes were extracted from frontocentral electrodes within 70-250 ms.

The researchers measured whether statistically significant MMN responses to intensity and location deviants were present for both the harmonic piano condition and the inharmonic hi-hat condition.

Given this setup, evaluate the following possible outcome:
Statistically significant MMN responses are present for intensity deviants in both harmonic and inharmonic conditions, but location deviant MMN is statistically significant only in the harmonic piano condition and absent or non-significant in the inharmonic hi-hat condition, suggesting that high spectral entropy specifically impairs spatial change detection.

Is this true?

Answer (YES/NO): NO